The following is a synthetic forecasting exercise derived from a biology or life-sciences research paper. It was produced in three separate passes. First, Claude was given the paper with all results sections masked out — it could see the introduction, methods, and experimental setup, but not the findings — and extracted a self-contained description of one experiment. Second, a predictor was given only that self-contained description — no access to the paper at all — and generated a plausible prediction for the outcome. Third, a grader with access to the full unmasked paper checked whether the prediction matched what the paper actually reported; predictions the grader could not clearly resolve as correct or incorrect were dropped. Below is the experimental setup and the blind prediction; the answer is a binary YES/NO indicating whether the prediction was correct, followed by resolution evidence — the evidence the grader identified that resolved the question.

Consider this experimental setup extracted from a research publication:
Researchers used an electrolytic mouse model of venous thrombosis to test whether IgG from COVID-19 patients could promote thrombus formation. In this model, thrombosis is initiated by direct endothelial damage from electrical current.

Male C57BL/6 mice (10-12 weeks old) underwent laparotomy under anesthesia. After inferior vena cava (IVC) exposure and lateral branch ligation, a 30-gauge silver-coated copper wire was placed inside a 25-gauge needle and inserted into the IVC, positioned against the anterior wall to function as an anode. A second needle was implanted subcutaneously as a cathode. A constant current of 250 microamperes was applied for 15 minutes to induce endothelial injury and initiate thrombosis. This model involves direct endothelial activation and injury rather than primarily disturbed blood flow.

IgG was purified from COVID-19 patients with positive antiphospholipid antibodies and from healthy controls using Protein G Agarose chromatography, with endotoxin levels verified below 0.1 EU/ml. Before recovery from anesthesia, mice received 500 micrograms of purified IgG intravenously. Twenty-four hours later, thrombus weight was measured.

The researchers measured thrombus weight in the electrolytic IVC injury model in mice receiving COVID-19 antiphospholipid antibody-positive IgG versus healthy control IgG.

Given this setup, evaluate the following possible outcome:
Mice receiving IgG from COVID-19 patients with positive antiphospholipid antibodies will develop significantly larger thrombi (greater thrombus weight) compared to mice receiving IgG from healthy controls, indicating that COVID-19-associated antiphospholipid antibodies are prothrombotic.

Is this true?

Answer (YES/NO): YES